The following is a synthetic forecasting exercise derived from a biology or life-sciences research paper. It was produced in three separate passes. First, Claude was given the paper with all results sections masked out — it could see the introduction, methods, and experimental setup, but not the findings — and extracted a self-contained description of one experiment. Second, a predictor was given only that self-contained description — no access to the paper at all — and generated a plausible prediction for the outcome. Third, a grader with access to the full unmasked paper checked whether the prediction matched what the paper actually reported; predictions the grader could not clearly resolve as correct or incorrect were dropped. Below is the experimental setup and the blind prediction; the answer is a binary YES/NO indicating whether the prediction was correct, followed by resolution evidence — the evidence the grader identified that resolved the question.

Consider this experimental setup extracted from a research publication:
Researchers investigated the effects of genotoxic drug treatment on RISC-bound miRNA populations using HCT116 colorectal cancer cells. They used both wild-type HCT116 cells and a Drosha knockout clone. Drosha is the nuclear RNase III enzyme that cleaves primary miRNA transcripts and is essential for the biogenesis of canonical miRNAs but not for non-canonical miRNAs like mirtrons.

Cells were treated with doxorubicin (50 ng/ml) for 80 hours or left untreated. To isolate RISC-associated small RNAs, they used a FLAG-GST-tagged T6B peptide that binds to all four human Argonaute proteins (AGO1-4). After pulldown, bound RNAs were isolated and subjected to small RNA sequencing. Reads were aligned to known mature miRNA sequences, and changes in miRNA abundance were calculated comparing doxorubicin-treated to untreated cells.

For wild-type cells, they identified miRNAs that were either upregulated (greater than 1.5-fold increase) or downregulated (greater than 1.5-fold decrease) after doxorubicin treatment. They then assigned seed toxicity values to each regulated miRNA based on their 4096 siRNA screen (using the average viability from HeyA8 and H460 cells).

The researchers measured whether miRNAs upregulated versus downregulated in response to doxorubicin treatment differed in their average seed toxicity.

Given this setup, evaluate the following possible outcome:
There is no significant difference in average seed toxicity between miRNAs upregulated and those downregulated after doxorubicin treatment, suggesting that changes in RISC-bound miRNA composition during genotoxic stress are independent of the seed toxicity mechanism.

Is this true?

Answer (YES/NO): NO